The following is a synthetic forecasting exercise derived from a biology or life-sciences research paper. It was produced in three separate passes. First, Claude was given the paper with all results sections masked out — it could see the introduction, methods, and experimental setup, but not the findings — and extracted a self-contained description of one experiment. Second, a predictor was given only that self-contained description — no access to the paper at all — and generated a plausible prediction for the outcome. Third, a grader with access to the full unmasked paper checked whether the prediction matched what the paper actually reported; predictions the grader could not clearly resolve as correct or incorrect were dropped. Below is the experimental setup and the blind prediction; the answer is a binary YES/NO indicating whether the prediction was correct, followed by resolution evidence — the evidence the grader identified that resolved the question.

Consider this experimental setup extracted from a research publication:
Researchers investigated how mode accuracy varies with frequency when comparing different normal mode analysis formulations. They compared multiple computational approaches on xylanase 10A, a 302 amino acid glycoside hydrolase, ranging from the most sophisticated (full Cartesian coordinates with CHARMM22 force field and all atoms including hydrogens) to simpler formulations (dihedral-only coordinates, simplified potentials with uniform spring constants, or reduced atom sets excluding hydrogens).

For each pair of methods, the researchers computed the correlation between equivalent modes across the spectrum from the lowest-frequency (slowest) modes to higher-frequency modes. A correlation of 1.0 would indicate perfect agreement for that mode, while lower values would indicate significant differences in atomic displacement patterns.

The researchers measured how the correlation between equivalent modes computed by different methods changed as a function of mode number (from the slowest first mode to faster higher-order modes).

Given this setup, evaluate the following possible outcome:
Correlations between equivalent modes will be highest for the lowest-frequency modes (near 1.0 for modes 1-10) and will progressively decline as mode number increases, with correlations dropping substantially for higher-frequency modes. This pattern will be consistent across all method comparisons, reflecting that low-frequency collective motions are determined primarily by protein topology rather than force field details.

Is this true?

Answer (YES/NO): NO